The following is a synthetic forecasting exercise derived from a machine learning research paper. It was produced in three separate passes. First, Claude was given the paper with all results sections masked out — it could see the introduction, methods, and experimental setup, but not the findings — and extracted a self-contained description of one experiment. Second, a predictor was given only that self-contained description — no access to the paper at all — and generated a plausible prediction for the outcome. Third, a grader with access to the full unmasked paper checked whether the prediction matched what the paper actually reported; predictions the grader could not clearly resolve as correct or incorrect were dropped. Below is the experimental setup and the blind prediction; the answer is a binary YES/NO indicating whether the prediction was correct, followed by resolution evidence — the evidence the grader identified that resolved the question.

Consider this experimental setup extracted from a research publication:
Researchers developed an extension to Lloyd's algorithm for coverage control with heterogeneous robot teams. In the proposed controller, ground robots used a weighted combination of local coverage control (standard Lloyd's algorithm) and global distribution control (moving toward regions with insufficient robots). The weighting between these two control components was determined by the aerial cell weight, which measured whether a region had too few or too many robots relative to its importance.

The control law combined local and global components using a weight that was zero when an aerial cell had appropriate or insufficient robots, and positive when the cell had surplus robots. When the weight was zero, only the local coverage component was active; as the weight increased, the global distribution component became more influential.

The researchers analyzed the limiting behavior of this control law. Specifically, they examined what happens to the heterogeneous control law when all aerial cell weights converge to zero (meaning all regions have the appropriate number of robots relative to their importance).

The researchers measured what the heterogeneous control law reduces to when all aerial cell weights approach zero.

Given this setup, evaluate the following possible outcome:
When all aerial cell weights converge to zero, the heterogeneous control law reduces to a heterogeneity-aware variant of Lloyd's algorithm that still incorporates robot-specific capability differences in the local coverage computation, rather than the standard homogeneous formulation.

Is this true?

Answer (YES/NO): NO